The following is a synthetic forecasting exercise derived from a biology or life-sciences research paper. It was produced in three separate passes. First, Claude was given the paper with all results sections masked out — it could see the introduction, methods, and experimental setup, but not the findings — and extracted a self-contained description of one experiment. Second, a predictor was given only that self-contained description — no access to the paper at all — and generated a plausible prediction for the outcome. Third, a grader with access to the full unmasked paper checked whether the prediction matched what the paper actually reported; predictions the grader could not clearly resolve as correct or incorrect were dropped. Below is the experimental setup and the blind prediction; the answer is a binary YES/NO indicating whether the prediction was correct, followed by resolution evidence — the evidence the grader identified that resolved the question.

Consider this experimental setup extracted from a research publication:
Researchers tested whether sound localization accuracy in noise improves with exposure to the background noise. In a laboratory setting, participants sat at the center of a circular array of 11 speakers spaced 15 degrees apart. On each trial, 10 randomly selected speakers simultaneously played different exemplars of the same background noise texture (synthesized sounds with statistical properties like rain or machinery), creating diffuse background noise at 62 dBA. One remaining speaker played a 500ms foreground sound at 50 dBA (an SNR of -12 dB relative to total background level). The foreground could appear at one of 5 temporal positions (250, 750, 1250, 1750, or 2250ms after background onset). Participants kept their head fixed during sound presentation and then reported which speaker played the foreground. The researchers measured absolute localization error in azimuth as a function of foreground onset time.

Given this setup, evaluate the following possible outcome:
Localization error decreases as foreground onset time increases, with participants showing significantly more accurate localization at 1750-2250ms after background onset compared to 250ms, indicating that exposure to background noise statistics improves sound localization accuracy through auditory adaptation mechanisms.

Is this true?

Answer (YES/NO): NO